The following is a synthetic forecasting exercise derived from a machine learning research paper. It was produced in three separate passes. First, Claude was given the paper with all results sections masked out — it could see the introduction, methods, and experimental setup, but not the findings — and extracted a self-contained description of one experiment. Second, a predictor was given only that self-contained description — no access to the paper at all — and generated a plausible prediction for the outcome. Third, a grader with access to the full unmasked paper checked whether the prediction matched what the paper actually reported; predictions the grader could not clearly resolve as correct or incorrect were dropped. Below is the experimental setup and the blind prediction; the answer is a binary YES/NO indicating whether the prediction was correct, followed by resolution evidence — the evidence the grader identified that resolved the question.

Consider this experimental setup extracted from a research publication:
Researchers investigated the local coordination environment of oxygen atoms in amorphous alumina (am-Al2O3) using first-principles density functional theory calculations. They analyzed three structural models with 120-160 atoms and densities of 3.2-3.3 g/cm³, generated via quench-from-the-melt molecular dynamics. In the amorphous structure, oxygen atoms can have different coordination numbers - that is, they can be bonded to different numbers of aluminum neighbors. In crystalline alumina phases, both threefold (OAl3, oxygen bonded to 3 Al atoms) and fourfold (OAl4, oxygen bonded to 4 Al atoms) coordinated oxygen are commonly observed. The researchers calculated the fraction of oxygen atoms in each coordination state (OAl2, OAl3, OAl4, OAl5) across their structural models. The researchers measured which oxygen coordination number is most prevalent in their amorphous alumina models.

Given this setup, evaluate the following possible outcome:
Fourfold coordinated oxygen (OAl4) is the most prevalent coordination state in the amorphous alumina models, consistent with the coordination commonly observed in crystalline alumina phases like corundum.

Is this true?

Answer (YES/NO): NO